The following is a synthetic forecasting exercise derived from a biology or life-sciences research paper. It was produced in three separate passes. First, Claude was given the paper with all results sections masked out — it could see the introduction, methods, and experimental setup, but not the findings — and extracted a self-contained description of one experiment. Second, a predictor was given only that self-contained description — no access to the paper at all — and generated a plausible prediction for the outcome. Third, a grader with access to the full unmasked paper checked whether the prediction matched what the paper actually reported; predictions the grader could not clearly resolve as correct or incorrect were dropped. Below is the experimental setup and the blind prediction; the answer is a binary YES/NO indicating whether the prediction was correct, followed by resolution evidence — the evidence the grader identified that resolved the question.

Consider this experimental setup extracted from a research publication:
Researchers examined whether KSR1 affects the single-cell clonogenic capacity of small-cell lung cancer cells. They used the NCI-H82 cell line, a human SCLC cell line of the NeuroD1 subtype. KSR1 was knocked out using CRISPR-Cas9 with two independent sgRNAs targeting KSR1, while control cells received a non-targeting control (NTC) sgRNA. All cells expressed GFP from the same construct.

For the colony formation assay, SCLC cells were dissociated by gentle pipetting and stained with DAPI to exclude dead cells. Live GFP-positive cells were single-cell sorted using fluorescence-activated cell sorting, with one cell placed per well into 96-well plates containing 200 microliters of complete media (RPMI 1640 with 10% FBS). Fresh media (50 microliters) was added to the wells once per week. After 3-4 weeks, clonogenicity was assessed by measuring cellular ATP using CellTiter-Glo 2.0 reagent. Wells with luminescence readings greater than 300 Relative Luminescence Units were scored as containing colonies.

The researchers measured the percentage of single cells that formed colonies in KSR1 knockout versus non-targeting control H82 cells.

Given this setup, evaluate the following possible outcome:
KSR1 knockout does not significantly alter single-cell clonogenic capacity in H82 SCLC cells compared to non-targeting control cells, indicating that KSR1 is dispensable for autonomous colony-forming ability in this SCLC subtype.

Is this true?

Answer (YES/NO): NO